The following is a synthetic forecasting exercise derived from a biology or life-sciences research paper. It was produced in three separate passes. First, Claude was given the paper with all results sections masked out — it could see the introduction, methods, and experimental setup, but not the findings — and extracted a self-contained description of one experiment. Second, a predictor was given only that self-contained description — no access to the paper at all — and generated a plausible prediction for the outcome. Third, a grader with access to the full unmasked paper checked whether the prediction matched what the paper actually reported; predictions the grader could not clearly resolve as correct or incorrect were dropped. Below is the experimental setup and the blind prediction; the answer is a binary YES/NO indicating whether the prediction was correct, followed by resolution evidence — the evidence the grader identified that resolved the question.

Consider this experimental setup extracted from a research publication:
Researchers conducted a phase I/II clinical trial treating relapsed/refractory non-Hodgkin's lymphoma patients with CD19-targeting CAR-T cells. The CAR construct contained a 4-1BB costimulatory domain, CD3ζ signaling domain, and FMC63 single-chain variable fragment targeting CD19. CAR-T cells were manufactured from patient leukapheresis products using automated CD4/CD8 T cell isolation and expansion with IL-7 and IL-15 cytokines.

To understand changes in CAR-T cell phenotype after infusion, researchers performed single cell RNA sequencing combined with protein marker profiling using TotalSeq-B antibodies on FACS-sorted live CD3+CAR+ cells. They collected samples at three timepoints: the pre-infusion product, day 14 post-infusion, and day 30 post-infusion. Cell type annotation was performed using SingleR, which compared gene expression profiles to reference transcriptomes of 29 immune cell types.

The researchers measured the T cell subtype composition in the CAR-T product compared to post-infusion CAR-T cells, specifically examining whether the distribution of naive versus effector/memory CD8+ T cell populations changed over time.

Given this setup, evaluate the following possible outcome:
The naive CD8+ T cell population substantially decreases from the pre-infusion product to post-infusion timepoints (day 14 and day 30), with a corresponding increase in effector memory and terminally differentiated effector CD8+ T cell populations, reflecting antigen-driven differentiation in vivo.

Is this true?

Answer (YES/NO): YES